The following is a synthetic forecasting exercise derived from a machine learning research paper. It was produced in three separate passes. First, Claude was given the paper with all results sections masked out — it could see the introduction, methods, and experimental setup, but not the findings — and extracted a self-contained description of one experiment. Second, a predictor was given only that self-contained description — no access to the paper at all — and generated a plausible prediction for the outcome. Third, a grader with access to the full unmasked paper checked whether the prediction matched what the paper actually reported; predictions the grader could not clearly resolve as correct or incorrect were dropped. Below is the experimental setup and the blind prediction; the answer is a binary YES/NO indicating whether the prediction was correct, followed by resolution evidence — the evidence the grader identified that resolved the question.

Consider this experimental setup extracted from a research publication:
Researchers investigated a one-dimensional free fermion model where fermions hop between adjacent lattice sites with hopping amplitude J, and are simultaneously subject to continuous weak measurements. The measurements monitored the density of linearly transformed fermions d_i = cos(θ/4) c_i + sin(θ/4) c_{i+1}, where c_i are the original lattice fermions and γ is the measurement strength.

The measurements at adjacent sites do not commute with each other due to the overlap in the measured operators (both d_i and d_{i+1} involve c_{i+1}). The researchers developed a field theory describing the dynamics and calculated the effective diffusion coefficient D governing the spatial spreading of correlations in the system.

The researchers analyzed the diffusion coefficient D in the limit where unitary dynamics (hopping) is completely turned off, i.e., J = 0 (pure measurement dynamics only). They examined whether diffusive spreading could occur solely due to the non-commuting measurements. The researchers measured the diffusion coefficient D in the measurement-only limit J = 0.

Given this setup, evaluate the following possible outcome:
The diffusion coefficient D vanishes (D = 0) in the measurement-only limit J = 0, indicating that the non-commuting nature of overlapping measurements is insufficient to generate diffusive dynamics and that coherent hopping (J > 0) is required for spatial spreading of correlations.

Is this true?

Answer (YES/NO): NO